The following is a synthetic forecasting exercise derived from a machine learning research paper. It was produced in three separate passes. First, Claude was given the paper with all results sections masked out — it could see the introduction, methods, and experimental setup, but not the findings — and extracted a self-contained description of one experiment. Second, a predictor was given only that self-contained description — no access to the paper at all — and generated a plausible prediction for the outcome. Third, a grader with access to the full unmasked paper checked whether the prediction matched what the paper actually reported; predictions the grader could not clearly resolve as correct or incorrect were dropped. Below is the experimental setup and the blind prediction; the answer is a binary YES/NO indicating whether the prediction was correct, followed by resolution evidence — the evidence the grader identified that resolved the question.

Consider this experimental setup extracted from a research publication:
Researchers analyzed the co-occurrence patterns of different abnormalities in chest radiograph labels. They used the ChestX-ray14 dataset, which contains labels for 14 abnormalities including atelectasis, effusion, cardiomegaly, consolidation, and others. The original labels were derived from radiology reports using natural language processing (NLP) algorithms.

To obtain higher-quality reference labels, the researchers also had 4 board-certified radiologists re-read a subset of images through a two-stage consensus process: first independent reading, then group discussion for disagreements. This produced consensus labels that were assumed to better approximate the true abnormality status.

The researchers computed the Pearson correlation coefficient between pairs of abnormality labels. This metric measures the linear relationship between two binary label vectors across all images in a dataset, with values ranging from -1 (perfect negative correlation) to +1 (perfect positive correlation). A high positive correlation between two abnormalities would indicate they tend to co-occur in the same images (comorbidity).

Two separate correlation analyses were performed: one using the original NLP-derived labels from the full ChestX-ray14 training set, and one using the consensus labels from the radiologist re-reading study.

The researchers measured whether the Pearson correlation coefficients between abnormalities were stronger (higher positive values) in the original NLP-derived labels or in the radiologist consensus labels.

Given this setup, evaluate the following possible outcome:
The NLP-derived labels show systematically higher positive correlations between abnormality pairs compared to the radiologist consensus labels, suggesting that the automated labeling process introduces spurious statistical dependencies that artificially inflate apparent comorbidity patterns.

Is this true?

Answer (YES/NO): NO